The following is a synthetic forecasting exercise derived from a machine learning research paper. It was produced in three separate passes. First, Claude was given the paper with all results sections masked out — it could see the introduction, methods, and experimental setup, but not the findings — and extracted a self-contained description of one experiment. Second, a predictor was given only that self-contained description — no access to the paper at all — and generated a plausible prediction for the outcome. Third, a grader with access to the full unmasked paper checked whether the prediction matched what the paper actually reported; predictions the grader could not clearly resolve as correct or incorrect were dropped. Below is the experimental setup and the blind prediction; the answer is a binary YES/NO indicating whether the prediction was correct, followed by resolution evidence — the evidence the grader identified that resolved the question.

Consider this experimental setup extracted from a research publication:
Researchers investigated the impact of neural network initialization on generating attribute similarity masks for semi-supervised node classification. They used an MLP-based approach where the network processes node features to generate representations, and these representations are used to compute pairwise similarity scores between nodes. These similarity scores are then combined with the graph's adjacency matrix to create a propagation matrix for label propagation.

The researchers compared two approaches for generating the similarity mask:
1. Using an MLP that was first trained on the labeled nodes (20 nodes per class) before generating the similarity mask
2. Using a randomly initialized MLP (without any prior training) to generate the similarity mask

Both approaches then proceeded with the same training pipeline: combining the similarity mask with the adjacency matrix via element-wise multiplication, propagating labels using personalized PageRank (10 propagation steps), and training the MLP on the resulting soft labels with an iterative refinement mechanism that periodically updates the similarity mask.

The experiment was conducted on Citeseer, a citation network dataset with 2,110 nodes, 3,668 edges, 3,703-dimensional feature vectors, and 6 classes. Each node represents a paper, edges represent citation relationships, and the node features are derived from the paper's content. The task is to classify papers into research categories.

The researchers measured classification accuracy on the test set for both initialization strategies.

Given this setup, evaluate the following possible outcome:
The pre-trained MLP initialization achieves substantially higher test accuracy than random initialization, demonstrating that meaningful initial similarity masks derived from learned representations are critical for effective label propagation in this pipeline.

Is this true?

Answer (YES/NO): YES